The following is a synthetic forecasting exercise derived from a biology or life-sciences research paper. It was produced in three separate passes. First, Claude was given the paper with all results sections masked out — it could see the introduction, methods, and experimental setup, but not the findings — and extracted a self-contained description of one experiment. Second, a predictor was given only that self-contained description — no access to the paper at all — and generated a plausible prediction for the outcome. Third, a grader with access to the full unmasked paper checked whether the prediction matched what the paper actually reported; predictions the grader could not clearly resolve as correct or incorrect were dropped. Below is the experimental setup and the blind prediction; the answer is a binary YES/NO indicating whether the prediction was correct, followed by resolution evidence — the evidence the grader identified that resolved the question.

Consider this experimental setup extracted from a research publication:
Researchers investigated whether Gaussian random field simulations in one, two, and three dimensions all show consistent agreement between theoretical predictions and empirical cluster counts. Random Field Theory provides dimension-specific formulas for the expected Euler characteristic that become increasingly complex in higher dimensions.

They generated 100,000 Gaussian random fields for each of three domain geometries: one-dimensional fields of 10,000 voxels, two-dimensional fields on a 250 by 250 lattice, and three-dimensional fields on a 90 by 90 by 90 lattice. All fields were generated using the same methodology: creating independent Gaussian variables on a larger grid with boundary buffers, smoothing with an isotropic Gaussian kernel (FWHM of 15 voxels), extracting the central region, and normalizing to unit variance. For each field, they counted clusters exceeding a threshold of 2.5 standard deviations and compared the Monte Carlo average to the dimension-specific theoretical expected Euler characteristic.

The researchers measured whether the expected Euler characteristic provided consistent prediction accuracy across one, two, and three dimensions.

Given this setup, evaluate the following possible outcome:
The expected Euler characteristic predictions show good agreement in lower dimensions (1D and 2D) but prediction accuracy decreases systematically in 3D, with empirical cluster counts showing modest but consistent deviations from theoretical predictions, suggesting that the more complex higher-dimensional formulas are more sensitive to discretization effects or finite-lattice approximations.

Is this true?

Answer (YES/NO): NO